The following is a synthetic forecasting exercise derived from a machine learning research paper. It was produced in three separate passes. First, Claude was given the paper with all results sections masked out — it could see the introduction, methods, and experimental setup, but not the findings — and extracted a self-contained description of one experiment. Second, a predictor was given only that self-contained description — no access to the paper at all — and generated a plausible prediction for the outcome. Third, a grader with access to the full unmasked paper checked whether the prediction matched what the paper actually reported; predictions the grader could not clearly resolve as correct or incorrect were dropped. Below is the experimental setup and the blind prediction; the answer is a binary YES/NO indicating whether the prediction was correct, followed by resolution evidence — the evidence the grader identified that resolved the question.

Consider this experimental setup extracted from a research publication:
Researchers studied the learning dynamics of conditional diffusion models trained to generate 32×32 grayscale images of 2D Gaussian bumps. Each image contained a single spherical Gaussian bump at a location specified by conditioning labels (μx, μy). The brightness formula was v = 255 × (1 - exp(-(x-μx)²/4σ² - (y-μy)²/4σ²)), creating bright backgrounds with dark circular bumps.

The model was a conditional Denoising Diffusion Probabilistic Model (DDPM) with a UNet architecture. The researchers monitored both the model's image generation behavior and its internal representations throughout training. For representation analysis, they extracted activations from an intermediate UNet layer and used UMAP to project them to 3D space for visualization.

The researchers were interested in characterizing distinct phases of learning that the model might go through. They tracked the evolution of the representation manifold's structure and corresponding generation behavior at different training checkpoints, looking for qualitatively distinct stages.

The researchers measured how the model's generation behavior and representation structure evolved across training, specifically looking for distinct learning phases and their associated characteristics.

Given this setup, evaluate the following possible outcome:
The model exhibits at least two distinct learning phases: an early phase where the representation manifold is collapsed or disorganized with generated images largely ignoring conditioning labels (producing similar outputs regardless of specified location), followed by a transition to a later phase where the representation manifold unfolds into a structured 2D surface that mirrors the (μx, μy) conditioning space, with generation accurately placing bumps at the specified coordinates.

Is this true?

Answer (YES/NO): YES